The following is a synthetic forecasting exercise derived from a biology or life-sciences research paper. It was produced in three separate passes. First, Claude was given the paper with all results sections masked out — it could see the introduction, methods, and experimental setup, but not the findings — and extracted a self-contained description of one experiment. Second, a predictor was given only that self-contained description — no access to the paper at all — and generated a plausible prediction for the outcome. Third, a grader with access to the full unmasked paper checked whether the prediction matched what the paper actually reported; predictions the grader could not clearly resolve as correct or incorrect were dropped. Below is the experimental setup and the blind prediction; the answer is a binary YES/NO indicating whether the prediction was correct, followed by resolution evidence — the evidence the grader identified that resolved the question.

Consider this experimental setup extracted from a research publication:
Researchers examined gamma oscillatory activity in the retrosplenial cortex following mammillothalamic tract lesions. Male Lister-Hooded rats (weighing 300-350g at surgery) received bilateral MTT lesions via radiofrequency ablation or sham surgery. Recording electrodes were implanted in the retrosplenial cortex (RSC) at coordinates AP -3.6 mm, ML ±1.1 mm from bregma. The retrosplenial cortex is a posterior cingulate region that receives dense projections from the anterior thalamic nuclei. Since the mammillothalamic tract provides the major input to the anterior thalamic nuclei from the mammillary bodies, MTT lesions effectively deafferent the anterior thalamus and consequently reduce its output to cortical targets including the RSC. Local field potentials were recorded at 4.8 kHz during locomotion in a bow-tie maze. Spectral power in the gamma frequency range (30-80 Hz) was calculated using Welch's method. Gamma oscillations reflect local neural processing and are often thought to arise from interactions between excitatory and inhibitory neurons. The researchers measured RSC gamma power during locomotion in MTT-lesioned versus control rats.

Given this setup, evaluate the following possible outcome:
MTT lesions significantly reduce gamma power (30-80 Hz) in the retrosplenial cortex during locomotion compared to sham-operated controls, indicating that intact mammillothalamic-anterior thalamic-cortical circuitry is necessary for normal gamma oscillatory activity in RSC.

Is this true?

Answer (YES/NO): NO